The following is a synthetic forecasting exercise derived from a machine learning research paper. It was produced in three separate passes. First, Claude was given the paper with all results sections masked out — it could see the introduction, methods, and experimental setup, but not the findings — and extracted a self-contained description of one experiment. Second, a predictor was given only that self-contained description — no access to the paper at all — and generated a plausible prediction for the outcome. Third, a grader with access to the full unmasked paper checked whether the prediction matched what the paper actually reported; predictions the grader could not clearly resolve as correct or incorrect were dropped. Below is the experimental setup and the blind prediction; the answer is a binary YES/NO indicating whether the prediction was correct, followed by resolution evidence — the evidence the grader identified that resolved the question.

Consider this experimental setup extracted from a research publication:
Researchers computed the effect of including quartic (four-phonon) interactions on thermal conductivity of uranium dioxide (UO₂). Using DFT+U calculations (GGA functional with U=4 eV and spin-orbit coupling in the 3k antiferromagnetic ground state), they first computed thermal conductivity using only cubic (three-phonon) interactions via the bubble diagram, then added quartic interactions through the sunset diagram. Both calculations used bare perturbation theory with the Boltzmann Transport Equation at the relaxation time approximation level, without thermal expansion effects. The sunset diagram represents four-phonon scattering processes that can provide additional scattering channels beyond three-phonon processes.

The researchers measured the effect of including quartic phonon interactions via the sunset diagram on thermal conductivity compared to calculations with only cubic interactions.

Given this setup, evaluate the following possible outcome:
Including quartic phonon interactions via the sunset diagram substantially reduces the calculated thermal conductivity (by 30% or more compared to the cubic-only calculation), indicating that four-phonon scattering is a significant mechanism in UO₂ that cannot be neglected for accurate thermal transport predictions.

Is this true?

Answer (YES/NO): NO